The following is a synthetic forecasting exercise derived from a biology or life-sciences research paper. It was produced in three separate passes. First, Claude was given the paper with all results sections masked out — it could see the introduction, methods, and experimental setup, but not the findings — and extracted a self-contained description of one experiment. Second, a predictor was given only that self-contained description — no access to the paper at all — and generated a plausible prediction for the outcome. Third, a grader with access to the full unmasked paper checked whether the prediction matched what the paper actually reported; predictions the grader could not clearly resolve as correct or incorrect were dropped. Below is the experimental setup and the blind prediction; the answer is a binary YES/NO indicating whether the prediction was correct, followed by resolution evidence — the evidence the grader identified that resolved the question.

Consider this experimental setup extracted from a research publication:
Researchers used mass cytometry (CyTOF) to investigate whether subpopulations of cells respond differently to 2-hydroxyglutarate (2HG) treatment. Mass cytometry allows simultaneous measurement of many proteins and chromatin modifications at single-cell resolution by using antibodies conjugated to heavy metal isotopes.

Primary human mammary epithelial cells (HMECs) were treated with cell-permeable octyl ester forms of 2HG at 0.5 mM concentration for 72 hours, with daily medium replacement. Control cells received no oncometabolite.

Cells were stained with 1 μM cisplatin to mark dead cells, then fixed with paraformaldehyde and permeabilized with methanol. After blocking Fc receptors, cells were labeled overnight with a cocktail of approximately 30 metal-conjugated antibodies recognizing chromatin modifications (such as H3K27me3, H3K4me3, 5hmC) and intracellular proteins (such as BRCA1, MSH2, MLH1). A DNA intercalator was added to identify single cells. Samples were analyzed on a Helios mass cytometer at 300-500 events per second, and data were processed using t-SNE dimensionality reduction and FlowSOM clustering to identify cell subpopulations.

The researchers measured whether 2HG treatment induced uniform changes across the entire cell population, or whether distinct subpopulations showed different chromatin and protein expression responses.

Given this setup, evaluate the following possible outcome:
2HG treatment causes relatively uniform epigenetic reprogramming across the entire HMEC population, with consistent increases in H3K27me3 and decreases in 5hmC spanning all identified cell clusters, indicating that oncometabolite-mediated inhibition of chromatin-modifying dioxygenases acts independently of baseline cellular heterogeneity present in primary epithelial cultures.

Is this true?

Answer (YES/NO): NO